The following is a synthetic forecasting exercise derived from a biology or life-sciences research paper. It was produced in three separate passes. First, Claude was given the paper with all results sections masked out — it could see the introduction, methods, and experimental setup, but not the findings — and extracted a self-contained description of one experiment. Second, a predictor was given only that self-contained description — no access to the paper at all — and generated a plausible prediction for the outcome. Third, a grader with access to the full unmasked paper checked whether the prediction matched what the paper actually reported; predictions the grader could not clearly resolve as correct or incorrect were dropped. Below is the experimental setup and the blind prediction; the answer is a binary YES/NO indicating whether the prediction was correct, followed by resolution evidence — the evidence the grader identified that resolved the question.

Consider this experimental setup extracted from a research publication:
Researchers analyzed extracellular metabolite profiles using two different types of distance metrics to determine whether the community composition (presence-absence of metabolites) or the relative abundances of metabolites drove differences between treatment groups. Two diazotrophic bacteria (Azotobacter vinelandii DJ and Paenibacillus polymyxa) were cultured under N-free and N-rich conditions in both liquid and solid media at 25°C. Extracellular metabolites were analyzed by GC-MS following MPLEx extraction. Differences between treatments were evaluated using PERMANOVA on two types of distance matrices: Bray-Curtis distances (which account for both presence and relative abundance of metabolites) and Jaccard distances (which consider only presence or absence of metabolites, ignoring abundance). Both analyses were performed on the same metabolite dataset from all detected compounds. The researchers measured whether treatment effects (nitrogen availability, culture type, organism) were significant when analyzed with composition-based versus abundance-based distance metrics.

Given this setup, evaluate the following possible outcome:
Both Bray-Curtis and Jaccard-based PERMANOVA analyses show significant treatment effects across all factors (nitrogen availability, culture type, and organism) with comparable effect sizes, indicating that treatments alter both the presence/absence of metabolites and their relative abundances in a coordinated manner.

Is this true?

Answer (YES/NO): NO